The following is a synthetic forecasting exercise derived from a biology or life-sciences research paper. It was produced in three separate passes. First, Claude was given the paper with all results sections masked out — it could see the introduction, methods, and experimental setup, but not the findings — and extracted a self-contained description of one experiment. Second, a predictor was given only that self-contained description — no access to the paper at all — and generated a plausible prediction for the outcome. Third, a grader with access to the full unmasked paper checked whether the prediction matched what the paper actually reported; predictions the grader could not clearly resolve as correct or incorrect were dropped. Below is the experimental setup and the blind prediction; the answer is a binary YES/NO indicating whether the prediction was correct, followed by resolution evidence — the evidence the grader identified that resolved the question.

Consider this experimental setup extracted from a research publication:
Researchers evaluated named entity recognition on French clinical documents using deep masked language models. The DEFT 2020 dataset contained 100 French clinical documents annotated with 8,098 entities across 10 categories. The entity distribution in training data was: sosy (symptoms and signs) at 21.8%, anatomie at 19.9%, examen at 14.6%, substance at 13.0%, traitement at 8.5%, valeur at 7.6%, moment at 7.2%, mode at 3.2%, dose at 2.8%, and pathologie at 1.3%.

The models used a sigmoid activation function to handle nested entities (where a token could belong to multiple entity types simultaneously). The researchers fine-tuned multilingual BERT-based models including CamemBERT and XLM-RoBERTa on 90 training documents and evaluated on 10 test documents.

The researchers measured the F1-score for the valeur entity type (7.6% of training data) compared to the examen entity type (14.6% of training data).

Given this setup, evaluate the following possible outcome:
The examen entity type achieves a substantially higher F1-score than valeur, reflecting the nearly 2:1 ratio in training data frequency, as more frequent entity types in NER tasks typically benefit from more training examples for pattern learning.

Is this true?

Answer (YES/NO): NO